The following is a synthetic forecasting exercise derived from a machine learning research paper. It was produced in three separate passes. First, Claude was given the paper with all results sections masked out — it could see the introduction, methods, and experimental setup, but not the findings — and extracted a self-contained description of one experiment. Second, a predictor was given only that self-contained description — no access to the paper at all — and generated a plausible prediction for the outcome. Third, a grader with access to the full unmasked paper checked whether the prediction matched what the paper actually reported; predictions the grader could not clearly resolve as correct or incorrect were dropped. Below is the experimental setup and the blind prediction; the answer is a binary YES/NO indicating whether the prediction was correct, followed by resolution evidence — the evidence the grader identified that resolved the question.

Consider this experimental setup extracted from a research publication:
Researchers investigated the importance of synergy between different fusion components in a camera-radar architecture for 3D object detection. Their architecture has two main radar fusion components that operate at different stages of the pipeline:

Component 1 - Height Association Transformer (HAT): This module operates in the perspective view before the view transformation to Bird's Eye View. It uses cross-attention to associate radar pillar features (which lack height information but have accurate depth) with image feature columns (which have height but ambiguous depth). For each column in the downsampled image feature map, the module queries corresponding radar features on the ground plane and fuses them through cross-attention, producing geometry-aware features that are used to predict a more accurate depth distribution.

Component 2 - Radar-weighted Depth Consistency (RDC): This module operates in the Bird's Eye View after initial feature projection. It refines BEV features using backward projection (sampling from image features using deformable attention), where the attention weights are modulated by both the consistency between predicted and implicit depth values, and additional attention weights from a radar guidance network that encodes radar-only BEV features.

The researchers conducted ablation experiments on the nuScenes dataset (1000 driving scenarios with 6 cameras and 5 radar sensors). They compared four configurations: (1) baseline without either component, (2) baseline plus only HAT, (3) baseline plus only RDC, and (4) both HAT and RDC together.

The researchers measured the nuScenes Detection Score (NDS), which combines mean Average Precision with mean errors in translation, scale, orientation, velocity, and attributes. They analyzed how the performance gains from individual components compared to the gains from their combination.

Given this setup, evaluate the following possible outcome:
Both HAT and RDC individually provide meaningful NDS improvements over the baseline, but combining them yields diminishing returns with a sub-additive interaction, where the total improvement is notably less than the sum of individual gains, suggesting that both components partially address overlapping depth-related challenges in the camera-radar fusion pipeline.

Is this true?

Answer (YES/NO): NO